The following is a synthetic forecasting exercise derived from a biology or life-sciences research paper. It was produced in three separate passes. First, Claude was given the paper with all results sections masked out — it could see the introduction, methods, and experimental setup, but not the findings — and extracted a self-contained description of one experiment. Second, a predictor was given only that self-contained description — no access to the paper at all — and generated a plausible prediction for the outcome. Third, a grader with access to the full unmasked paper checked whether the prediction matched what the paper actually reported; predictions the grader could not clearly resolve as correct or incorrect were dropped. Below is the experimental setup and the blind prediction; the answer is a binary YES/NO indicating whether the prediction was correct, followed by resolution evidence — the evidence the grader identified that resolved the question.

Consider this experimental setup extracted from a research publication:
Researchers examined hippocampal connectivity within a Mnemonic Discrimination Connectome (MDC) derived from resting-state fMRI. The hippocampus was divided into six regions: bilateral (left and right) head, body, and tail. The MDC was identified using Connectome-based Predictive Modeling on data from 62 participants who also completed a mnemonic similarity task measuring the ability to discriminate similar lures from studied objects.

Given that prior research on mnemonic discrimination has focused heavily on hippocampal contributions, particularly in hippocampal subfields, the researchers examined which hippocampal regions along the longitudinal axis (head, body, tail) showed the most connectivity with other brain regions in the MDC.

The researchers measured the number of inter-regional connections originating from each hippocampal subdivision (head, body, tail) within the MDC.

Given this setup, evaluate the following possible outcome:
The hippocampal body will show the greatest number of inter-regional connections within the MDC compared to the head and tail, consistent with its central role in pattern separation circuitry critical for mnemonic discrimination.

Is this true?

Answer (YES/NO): NO